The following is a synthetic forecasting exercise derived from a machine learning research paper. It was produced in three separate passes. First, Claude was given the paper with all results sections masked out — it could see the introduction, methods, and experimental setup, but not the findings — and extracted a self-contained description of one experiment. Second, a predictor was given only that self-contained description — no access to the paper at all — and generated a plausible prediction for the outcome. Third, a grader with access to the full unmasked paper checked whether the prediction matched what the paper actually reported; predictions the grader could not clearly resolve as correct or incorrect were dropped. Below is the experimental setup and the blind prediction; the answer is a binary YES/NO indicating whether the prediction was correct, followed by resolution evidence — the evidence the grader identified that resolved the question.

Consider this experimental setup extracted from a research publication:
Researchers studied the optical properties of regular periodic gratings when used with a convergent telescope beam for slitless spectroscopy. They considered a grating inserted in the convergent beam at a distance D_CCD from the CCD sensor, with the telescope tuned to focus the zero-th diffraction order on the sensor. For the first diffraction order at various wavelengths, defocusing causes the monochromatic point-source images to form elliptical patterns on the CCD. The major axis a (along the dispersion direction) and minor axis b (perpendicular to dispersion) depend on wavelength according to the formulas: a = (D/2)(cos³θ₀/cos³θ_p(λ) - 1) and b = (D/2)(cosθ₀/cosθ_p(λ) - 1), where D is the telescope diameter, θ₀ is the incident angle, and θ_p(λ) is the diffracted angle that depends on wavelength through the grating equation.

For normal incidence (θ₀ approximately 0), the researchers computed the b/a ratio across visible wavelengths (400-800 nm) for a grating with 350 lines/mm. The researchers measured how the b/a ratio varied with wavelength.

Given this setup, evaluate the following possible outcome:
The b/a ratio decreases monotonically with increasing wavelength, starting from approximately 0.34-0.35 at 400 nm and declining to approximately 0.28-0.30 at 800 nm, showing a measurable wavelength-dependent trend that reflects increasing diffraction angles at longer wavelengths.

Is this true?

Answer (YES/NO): NO